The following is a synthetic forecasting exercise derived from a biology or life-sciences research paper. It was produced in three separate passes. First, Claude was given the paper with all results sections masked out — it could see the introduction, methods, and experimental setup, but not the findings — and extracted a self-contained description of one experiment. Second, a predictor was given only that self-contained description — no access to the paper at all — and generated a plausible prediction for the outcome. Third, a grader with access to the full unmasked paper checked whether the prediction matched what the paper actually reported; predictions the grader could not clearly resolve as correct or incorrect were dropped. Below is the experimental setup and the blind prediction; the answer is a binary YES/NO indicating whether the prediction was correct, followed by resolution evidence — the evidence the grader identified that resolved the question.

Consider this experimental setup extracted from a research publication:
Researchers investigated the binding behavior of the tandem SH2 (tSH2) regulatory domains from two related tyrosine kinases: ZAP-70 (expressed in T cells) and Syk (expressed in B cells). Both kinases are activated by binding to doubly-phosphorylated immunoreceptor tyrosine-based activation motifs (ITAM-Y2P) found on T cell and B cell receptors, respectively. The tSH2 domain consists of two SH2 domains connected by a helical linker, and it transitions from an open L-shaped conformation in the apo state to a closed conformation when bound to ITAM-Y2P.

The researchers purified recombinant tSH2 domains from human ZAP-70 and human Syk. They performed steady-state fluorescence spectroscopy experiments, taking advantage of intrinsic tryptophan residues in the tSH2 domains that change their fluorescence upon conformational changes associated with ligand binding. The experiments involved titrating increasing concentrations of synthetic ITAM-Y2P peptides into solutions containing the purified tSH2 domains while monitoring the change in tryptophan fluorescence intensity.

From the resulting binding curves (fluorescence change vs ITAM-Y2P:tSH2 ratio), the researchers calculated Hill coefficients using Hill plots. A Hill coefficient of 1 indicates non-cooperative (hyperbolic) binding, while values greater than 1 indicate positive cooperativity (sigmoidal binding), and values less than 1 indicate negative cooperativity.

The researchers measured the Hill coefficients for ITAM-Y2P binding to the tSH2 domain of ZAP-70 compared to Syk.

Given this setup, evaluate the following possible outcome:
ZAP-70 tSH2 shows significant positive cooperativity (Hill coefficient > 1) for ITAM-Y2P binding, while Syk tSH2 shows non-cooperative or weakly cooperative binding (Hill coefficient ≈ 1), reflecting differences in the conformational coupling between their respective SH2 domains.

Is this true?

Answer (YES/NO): YES